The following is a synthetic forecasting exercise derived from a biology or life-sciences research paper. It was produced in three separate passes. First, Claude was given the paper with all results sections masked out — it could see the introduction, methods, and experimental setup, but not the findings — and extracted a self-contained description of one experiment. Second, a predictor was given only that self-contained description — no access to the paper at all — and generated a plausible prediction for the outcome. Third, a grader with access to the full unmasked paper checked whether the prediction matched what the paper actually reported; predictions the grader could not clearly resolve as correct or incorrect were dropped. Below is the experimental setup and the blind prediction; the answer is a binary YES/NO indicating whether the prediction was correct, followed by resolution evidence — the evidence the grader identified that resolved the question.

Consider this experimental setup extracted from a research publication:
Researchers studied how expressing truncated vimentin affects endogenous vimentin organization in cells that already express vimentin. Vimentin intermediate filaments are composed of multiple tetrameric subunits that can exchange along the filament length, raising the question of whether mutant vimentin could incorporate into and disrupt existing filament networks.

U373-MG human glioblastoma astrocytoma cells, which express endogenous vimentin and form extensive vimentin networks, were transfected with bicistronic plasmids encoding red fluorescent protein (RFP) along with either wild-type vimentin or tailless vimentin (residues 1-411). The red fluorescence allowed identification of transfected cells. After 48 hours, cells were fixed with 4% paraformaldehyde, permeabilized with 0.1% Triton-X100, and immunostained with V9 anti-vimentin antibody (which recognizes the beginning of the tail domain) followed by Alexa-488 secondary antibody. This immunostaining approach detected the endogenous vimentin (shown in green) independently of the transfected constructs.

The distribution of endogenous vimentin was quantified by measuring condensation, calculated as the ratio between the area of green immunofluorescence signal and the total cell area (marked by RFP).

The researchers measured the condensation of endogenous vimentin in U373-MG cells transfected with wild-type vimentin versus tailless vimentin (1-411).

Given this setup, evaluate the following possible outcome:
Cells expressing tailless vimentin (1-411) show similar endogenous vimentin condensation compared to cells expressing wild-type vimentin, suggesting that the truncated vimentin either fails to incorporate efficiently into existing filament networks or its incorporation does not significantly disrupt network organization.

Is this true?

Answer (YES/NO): NO